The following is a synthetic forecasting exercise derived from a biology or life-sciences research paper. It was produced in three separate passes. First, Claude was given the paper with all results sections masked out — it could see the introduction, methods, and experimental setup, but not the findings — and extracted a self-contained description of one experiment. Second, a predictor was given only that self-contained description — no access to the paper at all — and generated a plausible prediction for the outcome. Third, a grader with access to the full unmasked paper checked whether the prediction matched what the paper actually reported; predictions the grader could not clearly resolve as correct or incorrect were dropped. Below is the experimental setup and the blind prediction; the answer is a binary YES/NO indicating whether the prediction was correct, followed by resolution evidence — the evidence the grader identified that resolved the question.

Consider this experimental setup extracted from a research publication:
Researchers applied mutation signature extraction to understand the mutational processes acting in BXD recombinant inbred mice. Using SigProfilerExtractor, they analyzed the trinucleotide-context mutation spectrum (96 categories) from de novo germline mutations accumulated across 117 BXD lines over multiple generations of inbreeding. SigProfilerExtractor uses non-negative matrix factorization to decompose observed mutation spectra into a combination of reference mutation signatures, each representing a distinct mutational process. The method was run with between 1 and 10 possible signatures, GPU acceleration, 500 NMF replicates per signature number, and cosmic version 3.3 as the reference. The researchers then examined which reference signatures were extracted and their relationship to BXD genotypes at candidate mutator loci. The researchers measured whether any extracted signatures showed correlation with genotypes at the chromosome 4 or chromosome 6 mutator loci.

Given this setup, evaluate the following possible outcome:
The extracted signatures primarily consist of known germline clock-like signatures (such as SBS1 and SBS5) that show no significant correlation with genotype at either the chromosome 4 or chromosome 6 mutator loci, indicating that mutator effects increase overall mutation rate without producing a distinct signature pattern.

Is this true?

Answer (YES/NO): NO